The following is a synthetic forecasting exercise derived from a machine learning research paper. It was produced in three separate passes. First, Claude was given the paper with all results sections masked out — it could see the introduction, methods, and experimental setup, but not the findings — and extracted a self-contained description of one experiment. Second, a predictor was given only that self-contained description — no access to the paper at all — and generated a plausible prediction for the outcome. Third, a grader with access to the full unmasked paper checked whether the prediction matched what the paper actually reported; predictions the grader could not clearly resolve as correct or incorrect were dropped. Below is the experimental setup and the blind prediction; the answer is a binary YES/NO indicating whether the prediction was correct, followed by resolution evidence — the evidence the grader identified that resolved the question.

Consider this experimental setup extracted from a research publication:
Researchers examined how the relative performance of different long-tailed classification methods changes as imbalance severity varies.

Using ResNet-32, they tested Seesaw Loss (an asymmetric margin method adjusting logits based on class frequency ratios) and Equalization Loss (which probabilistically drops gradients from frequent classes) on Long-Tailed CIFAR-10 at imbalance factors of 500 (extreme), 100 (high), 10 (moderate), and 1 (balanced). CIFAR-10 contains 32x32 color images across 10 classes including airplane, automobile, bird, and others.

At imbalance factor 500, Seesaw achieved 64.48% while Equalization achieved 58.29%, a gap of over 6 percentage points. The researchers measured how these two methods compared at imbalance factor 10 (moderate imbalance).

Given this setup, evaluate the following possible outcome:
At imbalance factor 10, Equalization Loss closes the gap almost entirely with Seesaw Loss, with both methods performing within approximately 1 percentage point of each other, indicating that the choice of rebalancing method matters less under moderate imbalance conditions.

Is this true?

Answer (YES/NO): YES